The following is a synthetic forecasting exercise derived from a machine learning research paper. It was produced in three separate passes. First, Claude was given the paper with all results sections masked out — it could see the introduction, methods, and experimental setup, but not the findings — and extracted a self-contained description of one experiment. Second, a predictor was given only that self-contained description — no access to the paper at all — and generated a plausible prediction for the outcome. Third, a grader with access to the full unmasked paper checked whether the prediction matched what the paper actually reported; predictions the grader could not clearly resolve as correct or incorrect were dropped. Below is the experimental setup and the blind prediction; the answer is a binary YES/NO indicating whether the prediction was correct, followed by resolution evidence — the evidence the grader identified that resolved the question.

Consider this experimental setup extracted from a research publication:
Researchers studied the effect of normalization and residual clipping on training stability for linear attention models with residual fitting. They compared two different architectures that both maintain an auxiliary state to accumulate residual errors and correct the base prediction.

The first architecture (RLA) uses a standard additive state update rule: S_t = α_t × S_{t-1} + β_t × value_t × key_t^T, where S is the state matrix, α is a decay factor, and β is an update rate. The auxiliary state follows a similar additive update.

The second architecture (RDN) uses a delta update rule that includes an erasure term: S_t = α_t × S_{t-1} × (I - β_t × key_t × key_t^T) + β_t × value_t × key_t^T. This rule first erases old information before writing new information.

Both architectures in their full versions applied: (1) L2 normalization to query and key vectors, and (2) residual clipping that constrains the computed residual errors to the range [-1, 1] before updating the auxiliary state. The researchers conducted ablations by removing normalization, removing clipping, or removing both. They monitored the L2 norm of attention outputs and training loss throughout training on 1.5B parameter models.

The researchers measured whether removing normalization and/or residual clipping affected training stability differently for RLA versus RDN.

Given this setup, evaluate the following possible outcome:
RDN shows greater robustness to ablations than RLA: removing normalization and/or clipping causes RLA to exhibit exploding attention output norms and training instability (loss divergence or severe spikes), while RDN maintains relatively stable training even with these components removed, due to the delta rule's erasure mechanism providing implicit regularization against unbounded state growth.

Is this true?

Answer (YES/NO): NO